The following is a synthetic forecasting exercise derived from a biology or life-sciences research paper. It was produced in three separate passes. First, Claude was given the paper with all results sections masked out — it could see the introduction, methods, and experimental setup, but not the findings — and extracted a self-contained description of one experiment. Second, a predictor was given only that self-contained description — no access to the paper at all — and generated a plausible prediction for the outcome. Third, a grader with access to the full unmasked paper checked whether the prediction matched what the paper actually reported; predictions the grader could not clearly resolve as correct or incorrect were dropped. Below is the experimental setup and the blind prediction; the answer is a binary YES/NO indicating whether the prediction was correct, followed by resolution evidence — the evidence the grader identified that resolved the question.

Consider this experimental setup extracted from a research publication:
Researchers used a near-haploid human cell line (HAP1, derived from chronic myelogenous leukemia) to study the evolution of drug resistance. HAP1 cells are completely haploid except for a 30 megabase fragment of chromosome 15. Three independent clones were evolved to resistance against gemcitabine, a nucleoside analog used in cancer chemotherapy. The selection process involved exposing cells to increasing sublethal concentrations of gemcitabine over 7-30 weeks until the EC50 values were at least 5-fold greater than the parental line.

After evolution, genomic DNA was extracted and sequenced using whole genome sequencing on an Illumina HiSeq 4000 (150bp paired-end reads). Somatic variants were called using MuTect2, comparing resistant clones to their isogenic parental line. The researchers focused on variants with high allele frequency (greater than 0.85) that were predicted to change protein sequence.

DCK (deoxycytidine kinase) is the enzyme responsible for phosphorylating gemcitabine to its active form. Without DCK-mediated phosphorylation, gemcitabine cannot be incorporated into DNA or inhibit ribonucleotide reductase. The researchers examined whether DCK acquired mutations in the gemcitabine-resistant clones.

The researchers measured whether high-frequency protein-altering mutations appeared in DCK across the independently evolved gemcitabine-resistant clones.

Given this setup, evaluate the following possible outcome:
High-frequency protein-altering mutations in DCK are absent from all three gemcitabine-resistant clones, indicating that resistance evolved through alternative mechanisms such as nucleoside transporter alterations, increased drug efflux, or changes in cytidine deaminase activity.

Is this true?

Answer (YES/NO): NO